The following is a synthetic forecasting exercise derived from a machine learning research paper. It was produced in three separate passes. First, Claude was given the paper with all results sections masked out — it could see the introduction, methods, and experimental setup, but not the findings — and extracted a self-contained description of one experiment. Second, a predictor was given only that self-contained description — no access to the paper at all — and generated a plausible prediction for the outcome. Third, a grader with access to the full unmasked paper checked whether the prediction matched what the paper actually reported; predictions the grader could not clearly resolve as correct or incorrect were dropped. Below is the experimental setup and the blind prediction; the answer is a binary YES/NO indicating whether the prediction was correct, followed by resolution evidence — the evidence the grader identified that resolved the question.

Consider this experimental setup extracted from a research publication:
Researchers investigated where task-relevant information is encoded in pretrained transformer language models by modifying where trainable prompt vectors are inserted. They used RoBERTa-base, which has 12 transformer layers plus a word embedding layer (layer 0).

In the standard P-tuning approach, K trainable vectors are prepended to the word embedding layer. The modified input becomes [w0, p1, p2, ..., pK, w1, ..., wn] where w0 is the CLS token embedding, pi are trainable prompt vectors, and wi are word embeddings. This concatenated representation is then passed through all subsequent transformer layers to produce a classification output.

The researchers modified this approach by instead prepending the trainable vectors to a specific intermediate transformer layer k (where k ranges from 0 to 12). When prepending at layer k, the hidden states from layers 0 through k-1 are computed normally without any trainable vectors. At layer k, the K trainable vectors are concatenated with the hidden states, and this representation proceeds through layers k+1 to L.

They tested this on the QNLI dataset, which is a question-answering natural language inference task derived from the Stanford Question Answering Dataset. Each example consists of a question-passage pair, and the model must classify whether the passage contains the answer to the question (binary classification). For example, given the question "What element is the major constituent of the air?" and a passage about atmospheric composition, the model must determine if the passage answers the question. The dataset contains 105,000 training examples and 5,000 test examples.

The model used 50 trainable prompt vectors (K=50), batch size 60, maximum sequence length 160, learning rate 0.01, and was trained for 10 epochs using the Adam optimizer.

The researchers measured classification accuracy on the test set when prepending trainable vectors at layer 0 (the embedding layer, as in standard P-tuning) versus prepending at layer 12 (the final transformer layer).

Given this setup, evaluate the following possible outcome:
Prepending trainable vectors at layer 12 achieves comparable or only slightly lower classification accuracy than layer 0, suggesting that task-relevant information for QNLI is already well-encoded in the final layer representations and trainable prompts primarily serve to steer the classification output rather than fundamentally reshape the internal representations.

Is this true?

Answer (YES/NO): YES